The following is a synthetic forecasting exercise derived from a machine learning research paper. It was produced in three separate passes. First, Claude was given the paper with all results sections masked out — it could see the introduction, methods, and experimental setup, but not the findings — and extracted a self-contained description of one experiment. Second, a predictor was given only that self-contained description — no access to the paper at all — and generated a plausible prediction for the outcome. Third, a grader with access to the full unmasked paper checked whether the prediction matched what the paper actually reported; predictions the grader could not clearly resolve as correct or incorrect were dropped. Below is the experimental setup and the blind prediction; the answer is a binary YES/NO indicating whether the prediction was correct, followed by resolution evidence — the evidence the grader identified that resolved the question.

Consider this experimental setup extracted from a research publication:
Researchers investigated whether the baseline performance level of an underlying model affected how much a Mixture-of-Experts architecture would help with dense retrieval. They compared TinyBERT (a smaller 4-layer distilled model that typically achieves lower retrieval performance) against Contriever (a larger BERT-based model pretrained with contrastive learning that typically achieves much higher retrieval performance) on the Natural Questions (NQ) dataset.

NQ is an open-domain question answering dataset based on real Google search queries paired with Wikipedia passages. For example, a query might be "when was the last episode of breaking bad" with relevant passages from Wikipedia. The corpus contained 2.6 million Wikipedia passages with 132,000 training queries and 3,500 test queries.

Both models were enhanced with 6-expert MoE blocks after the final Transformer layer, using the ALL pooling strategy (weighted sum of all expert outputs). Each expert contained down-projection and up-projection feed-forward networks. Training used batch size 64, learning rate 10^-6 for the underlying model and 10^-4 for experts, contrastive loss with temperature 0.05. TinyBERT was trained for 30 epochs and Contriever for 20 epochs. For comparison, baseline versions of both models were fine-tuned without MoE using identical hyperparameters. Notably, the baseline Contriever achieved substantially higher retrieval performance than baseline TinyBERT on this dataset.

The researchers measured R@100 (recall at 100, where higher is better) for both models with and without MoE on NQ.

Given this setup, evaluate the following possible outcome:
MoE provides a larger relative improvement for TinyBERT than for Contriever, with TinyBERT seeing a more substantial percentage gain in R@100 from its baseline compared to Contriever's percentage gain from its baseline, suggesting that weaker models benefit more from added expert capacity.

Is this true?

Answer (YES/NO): YES